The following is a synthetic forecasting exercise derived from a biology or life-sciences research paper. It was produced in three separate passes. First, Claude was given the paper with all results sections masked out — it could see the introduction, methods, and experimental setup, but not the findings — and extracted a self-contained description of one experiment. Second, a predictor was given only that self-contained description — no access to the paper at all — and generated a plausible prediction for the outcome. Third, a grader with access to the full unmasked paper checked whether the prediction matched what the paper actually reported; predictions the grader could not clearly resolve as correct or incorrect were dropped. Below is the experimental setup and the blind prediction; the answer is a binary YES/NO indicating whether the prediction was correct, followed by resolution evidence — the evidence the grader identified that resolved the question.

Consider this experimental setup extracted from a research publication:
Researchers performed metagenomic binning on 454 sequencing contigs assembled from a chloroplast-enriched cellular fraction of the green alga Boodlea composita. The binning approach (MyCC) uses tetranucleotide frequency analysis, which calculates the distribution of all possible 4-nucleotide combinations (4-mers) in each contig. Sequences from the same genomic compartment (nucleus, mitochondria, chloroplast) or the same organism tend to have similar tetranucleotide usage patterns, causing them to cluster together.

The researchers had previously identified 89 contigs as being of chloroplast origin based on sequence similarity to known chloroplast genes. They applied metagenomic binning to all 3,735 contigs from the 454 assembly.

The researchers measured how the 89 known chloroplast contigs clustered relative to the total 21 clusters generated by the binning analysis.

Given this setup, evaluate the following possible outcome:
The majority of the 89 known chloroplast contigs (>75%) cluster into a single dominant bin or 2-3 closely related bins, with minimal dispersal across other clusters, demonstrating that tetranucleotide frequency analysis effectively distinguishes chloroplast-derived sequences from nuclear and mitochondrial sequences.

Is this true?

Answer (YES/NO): YES